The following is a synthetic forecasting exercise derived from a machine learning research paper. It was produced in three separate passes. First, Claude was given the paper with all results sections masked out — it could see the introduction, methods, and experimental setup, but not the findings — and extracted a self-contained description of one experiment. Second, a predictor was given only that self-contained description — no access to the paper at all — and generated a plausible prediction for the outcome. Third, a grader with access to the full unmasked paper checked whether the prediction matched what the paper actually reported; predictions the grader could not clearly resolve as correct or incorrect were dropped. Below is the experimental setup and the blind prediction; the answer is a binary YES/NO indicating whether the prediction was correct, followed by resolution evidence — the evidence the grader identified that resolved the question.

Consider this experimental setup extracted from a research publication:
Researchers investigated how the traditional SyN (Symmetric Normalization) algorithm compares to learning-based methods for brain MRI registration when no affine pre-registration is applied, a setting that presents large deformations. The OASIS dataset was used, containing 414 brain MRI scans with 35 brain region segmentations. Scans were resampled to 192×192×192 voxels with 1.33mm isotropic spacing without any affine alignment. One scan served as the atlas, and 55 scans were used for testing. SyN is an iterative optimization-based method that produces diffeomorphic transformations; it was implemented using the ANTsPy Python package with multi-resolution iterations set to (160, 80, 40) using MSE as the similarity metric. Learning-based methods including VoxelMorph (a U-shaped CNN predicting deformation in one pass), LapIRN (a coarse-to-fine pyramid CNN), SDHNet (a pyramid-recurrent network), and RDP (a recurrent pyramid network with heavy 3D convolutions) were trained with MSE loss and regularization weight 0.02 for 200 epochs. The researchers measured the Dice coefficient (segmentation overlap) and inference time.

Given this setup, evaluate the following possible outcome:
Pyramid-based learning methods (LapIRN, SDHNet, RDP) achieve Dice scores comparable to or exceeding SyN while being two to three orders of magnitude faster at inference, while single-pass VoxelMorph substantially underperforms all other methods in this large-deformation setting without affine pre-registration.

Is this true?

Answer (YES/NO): NO